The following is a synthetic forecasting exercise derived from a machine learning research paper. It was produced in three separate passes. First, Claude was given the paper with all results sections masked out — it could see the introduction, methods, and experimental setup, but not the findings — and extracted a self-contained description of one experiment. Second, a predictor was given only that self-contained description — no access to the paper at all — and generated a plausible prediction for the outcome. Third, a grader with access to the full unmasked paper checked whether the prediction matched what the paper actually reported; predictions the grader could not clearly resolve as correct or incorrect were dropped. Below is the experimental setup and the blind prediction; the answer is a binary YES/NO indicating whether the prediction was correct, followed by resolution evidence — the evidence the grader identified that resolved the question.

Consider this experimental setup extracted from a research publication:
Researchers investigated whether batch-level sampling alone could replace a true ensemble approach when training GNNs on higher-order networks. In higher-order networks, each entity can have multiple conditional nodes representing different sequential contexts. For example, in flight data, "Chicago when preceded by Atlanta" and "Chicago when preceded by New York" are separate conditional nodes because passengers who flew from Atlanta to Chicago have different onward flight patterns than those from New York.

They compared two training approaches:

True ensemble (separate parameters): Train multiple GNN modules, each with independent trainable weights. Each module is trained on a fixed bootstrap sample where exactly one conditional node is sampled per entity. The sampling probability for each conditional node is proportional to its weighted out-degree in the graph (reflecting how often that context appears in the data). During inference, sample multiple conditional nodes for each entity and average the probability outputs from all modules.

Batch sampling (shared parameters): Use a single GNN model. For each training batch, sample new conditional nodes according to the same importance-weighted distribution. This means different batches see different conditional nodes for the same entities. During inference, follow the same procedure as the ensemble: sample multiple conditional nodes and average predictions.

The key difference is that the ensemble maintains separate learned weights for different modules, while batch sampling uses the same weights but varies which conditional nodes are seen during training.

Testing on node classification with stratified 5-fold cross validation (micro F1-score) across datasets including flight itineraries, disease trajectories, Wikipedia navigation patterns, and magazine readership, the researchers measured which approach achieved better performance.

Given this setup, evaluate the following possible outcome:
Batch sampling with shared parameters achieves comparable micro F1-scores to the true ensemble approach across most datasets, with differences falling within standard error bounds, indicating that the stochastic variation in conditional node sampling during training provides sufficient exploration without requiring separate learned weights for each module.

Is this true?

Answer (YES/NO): NO